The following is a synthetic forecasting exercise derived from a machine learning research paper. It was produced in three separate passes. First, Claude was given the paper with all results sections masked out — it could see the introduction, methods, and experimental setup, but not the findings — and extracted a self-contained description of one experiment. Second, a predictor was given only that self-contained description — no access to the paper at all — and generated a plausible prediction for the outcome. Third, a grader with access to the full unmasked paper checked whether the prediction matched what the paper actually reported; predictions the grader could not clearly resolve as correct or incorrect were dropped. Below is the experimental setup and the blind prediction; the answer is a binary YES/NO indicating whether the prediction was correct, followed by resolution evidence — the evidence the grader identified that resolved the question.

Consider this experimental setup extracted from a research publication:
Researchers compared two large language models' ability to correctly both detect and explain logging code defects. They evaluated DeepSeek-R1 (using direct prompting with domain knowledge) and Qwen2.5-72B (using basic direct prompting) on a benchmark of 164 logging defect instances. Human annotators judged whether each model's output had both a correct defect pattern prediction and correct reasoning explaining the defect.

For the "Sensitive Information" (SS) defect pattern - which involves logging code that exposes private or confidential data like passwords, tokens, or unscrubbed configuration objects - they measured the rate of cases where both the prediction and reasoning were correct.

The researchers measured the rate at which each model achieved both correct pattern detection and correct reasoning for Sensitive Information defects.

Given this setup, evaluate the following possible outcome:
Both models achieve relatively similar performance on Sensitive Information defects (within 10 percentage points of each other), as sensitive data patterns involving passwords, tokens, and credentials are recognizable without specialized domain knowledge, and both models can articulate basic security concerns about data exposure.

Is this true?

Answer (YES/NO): NO